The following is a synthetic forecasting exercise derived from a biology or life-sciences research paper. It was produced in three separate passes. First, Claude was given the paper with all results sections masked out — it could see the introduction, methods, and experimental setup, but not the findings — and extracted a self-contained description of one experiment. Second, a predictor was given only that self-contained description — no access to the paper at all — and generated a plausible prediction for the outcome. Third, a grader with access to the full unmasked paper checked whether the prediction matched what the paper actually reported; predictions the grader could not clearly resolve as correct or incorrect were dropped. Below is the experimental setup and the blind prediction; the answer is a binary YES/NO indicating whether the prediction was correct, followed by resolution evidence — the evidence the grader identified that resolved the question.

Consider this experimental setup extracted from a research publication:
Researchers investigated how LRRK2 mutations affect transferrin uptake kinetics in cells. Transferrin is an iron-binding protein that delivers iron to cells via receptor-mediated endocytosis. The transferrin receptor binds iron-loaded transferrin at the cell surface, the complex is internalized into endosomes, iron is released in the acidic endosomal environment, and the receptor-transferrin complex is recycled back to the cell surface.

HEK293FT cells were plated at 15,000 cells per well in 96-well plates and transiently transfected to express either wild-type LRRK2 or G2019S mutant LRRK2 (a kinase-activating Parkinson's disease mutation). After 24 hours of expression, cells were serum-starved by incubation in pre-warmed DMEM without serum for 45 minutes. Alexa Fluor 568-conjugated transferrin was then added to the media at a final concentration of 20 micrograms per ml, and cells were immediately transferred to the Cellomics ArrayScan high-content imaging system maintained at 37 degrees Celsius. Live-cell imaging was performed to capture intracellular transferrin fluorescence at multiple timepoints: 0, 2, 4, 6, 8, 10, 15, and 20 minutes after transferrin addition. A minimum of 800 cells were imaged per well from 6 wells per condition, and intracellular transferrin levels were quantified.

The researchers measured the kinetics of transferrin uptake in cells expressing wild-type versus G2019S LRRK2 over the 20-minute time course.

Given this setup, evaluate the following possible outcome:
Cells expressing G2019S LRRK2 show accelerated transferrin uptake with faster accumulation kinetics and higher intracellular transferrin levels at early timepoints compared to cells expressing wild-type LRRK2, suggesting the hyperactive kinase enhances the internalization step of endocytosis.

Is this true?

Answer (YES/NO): NO